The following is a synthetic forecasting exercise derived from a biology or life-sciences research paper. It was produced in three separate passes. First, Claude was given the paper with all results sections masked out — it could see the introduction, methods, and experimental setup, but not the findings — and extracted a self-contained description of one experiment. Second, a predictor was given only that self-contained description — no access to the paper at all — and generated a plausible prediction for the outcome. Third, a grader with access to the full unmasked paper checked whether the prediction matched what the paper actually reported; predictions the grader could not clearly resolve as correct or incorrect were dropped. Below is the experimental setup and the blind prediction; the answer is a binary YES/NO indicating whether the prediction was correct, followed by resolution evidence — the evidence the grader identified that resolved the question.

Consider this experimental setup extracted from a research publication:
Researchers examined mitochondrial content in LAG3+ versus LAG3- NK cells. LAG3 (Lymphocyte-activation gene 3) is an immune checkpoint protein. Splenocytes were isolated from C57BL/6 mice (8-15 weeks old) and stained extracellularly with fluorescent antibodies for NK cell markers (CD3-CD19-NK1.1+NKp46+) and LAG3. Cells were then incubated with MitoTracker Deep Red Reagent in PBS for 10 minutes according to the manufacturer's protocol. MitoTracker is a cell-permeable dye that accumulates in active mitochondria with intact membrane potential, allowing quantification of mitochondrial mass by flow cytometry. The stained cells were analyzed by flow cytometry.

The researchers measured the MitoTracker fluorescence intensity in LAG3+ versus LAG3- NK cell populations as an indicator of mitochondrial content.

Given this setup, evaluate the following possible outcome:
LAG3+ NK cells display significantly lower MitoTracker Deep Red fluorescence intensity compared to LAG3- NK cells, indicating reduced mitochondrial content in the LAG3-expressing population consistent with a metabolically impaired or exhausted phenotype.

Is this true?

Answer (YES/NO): NO